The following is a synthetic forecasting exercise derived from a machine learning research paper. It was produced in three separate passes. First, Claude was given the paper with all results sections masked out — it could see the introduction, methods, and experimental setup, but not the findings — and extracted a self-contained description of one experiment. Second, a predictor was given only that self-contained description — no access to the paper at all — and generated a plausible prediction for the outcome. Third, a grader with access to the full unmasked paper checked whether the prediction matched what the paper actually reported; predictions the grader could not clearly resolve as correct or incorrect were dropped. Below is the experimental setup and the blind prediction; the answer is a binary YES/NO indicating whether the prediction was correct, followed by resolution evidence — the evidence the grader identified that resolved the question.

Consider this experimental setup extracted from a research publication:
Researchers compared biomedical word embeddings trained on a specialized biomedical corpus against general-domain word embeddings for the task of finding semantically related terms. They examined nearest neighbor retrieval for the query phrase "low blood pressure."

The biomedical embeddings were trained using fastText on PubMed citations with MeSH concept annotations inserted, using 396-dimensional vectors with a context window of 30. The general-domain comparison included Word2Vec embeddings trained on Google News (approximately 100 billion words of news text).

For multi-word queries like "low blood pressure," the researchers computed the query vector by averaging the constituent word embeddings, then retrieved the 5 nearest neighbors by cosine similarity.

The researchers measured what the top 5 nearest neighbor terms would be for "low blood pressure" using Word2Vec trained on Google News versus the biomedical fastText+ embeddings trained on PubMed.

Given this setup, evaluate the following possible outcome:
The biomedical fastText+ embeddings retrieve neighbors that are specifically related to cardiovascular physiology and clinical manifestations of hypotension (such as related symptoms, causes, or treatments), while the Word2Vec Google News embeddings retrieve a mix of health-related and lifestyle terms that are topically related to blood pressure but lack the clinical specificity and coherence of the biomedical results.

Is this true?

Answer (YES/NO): NO